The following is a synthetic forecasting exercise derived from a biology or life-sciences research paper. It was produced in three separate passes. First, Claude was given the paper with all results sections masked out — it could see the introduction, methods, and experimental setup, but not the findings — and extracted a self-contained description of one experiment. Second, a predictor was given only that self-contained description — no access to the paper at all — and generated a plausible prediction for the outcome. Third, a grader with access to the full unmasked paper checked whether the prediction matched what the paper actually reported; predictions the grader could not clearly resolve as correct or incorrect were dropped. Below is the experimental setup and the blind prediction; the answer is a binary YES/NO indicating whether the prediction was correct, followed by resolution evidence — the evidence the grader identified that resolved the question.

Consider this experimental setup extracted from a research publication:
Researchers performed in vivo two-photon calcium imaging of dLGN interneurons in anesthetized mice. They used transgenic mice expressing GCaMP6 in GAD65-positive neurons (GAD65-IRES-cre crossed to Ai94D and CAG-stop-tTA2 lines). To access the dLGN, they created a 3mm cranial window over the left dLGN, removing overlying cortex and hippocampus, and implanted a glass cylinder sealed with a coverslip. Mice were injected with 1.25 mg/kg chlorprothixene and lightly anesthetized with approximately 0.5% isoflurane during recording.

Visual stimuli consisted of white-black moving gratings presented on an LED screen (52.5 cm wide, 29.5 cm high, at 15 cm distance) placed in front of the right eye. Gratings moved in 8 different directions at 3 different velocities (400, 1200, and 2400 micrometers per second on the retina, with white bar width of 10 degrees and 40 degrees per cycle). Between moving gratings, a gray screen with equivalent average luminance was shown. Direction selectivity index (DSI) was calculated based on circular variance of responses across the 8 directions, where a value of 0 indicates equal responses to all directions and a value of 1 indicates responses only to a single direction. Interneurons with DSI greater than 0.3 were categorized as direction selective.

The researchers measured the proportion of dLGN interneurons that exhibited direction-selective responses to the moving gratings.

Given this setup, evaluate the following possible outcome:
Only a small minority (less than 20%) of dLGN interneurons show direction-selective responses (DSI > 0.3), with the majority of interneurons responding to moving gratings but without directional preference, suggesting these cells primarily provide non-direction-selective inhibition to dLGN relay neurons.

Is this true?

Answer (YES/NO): YES